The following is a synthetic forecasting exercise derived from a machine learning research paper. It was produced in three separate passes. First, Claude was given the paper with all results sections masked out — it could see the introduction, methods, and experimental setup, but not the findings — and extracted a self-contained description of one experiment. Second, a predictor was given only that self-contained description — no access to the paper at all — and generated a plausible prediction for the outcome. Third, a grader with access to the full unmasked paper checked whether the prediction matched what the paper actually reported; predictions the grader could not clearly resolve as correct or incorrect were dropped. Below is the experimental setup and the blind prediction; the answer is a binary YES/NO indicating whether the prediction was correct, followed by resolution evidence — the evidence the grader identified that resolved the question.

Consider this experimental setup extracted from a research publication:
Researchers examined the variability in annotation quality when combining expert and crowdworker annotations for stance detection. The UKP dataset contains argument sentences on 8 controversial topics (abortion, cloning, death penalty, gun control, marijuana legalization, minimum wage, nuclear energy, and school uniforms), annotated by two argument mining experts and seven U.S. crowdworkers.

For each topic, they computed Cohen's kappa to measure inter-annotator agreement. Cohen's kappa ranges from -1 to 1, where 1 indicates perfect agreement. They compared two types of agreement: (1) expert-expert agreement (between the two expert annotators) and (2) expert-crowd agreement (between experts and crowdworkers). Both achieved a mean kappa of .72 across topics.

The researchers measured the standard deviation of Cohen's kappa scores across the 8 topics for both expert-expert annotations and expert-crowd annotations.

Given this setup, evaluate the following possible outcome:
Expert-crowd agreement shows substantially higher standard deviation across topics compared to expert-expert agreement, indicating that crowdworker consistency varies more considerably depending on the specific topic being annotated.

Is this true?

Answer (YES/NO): YES